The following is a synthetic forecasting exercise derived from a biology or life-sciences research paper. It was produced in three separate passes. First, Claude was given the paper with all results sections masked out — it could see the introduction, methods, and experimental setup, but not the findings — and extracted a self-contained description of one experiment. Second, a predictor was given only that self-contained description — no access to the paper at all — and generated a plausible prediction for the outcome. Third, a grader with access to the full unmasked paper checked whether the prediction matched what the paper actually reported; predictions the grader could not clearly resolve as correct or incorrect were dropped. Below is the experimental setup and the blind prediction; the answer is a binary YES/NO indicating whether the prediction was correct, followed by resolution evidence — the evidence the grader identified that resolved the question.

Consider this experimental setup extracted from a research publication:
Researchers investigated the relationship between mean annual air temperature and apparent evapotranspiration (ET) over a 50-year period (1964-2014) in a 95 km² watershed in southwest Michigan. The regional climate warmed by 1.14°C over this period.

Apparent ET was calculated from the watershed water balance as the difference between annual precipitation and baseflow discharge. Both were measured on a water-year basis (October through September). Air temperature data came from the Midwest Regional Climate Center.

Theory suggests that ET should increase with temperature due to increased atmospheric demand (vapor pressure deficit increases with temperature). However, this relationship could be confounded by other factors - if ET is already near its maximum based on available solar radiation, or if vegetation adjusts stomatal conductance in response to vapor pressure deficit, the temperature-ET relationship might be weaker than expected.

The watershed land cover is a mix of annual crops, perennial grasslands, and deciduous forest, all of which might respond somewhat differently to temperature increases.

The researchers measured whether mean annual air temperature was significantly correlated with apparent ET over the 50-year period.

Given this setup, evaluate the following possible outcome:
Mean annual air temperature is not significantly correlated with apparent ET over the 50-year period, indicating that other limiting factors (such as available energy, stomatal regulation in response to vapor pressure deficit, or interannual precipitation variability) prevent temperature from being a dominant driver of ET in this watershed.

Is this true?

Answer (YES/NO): YES